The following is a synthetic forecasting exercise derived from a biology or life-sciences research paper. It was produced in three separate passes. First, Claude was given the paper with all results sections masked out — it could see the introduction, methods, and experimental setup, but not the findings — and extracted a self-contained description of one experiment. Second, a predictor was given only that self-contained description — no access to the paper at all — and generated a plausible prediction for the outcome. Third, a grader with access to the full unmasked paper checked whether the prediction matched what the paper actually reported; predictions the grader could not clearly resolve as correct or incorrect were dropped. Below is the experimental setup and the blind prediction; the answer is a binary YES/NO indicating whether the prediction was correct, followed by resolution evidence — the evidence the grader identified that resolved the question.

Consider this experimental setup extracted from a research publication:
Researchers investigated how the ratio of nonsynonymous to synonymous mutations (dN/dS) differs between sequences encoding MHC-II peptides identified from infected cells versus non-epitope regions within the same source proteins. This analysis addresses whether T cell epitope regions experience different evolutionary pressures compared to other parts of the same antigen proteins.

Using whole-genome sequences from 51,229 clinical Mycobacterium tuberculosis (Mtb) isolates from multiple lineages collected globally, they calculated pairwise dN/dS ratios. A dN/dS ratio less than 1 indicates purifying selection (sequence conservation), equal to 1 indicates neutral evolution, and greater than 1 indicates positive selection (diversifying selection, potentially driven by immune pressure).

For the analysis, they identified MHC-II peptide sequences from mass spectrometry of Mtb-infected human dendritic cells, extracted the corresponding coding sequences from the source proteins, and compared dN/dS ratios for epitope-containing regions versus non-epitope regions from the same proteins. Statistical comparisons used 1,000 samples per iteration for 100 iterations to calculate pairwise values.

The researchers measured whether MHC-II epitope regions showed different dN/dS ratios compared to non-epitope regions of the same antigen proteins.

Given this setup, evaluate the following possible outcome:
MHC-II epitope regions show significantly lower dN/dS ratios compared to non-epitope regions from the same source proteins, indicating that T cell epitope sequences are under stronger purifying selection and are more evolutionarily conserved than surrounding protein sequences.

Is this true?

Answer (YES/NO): YES